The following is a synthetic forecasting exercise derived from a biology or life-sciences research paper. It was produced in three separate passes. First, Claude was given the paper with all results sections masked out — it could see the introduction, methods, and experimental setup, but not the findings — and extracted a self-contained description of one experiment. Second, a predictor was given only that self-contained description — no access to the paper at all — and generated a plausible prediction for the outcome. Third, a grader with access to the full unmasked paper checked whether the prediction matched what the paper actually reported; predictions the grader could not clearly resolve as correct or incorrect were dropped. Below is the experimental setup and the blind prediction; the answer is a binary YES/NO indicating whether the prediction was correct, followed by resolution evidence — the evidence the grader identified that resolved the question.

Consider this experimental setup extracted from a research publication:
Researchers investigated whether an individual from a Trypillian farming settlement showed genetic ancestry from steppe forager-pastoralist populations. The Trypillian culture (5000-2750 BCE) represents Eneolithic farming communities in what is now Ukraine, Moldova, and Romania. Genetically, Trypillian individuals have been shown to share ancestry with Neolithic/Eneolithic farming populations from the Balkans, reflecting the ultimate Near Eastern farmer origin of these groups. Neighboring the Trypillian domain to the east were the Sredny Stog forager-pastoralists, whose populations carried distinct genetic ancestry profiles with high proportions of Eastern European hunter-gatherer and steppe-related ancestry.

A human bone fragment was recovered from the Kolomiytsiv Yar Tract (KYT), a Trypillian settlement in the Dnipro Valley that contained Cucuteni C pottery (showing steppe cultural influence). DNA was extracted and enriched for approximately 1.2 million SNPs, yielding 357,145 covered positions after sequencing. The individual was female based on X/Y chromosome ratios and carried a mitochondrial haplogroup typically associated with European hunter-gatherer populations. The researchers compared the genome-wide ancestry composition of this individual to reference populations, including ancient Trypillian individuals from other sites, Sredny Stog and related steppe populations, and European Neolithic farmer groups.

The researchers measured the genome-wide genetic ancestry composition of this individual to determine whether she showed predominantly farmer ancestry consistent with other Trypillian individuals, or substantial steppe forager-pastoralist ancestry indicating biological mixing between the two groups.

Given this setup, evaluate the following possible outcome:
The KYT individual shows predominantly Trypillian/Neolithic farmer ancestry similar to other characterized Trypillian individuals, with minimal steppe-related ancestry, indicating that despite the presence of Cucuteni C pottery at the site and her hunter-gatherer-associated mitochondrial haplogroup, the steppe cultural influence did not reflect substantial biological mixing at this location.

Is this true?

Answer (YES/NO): NO